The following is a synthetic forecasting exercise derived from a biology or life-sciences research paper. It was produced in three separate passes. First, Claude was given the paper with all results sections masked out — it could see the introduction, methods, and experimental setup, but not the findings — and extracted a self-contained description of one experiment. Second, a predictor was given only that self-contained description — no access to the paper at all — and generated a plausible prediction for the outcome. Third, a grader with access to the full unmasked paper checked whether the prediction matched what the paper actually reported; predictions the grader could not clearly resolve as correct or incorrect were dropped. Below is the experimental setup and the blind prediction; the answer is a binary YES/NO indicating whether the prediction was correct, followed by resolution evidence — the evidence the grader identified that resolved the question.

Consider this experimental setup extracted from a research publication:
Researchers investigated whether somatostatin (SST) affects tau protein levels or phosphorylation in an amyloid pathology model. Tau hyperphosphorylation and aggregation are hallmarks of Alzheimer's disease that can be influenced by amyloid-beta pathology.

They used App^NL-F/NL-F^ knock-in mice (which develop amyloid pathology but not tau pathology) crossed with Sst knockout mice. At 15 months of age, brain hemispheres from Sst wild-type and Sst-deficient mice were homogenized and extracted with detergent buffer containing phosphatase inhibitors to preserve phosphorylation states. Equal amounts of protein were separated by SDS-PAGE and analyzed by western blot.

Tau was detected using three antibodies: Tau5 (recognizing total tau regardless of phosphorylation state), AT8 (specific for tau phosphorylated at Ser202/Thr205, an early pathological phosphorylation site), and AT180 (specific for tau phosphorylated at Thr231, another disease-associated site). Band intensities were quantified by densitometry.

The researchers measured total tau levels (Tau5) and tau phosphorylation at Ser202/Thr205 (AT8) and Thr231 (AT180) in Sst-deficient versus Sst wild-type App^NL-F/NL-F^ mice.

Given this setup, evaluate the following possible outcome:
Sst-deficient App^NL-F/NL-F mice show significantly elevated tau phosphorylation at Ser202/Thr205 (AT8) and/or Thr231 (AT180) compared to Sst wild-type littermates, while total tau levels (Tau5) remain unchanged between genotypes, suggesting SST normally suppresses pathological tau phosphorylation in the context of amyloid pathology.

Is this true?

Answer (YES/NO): NO